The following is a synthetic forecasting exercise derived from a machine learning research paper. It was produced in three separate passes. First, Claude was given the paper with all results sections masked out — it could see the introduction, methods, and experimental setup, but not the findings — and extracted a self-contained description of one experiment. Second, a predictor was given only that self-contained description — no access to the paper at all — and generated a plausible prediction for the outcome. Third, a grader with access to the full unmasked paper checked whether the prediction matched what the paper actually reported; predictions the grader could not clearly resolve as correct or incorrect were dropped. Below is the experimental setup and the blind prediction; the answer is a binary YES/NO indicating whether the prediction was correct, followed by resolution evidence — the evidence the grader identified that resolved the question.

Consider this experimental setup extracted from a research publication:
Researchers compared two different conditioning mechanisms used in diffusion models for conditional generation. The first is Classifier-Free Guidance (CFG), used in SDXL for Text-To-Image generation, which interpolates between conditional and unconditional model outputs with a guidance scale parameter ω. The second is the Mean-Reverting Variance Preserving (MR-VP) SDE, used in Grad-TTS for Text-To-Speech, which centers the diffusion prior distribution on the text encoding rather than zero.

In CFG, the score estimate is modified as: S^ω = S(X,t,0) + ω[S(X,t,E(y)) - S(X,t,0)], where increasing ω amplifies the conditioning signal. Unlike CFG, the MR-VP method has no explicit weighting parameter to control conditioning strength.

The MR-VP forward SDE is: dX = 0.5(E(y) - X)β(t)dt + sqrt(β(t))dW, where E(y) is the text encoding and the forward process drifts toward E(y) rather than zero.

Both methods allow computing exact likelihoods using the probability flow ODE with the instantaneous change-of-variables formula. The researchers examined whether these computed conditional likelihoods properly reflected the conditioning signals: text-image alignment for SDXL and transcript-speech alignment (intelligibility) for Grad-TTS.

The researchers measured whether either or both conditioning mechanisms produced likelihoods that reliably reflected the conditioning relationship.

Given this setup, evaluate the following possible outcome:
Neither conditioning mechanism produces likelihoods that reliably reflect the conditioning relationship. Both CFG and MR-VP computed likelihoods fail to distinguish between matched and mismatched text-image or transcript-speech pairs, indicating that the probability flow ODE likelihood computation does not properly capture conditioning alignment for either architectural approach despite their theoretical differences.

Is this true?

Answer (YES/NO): YES